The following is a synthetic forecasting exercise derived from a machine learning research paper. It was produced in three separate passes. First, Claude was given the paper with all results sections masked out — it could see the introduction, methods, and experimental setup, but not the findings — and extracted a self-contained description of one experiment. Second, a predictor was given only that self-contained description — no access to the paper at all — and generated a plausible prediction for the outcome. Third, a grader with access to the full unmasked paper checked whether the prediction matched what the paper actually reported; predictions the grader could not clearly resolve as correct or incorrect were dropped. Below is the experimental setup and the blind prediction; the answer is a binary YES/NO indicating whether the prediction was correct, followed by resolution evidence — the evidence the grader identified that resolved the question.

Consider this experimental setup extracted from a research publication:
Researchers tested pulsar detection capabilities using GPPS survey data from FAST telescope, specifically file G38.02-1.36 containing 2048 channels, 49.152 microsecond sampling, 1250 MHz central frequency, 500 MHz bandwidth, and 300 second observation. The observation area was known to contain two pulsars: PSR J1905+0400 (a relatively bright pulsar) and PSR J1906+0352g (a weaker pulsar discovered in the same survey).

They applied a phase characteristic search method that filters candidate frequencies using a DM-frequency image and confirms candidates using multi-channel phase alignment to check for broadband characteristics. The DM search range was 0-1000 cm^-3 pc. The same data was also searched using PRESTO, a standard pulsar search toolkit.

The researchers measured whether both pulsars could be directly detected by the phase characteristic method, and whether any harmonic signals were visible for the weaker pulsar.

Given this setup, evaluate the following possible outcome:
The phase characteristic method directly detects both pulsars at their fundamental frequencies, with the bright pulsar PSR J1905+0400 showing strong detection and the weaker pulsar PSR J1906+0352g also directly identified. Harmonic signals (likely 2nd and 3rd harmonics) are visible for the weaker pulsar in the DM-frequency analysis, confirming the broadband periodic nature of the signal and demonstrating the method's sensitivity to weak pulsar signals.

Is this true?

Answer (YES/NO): NO